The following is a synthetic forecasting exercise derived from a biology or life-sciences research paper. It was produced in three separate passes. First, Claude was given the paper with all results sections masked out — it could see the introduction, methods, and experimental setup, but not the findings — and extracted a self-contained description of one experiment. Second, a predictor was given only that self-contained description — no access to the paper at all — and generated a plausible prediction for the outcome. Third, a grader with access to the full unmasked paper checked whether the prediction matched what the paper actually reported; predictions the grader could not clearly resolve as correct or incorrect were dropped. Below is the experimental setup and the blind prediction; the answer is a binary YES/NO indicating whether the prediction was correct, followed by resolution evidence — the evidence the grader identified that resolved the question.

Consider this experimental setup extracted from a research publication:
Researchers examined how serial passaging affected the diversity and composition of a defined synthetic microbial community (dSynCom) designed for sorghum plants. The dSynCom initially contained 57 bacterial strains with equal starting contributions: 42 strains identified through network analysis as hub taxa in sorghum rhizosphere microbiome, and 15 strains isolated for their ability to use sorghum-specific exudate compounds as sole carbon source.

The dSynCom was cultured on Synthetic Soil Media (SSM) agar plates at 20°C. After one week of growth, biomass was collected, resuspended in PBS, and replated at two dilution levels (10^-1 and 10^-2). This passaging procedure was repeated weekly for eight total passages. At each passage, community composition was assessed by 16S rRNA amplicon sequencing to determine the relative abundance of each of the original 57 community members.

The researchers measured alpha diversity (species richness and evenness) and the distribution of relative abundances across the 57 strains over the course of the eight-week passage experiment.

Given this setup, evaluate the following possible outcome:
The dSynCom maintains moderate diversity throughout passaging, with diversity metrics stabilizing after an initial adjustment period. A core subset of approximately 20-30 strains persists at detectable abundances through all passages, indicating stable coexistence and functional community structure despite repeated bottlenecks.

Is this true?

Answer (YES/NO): NO